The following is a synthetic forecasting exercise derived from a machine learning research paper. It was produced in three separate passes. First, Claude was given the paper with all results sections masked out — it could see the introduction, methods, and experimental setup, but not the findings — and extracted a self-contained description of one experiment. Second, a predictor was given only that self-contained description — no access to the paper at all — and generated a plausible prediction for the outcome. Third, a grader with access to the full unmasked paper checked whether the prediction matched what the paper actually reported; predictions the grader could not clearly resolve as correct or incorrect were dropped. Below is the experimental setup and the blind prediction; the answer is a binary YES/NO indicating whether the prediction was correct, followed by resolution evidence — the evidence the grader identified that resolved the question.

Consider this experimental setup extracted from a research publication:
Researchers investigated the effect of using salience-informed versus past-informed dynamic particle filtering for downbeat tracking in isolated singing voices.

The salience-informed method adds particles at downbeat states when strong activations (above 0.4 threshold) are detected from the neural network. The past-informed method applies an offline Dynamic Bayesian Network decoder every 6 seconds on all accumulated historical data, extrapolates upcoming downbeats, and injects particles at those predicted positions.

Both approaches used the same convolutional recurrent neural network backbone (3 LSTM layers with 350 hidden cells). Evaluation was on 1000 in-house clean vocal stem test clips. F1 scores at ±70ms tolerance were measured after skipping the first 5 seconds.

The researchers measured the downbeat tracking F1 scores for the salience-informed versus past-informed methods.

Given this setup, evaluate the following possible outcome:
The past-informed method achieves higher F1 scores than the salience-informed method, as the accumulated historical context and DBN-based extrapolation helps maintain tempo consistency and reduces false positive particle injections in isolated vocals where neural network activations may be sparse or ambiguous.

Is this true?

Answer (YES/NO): NO